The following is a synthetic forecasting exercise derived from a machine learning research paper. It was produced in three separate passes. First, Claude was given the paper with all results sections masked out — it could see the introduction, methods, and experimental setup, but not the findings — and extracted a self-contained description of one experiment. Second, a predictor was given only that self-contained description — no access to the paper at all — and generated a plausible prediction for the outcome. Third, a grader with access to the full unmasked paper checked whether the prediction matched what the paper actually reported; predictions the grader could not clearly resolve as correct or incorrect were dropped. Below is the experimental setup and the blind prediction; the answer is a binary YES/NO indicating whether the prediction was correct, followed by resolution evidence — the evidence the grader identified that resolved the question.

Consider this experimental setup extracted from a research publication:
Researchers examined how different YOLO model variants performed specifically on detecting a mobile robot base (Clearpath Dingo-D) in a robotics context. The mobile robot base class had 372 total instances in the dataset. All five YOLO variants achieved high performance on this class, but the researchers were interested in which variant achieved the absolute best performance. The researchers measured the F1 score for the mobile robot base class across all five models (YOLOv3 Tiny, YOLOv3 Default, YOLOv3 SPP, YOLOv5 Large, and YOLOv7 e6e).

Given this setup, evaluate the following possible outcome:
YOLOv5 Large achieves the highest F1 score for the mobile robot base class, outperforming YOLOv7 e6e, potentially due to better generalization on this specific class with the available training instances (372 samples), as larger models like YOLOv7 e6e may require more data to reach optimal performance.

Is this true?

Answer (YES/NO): YES